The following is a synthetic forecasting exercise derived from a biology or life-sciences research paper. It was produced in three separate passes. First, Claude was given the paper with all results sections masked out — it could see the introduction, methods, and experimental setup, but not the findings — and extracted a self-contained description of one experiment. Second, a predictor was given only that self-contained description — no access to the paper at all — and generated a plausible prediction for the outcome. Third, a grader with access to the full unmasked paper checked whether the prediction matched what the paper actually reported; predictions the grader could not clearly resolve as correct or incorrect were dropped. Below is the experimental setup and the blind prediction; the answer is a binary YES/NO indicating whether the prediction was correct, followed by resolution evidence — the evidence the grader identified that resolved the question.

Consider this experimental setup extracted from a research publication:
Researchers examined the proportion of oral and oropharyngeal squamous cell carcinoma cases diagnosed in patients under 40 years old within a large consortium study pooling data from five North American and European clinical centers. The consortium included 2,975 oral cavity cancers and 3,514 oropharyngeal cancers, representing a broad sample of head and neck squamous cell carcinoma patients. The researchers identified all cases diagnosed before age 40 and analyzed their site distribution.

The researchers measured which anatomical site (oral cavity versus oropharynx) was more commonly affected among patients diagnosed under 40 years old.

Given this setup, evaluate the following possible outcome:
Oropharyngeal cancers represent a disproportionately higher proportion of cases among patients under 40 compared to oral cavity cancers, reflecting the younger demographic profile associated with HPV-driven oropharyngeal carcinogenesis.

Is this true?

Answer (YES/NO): NO